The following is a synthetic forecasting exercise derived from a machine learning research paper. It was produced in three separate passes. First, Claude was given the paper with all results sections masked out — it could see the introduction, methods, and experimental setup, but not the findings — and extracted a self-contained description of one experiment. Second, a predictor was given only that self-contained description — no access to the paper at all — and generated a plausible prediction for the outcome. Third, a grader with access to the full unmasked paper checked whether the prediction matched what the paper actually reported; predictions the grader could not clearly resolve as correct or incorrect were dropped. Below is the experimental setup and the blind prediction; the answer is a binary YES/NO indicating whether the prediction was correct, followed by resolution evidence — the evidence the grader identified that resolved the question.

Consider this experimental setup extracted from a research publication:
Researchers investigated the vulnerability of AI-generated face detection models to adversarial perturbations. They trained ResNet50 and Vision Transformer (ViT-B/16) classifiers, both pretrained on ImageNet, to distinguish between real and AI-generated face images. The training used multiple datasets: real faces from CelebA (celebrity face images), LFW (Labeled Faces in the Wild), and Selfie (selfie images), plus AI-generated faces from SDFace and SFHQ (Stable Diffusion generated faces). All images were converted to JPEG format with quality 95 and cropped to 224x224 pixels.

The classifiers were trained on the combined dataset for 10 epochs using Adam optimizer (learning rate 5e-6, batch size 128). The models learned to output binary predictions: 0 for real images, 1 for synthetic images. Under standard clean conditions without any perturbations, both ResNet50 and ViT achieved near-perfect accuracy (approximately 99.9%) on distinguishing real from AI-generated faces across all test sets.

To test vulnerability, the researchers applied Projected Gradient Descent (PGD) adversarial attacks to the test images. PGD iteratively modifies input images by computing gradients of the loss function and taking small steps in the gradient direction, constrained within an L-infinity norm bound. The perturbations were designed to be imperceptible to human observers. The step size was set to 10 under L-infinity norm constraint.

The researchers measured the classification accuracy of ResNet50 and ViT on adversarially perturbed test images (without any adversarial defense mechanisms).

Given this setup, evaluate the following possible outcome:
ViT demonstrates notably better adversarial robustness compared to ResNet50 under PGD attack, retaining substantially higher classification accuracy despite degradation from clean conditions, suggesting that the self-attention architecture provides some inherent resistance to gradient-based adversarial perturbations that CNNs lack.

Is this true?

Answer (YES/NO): NO